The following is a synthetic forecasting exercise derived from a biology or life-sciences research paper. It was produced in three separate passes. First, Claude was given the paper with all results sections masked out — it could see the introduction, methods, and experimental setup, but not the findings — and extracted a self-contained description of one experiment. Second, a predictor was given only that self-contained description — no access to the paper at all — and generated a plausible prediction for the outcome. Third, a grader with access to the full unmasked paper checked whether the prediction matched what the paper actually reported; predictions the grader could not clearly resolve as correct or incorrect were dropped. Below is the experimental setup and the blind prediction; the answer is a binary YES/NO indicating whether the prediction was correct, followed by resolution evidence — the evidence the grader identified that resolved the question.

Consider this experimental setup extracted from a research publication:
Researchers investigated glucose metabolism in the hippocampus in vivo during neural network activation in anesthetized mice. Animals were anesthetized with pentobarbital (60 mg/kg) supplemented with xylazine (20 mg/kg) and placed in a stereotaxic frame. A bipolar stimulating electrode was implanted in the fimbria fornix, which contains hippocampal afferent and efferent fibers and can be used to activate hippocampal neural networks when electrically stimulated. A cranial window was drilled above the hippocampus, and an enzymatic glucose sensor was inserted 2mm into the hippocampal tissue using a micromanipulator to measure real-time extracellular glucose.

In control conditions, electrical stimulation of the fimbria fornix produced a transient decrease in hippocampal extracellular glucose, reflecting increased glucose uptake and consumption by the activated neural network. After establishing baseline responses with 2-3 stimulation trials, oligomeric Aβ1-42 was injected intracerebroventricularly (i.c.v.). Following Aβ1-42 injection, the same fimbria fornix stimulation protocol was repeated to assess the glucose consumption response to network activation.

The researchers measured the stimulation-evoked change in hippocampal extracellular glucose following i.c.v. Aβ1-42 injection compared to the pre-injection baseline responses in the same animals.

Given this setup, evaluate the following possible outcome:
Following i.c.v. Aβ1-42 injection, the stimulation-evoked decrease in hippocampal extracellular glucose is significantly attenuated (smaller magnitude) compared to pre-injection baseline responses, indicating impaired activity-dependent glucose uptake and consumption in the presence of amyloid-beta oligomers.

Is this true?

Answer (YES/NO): NO